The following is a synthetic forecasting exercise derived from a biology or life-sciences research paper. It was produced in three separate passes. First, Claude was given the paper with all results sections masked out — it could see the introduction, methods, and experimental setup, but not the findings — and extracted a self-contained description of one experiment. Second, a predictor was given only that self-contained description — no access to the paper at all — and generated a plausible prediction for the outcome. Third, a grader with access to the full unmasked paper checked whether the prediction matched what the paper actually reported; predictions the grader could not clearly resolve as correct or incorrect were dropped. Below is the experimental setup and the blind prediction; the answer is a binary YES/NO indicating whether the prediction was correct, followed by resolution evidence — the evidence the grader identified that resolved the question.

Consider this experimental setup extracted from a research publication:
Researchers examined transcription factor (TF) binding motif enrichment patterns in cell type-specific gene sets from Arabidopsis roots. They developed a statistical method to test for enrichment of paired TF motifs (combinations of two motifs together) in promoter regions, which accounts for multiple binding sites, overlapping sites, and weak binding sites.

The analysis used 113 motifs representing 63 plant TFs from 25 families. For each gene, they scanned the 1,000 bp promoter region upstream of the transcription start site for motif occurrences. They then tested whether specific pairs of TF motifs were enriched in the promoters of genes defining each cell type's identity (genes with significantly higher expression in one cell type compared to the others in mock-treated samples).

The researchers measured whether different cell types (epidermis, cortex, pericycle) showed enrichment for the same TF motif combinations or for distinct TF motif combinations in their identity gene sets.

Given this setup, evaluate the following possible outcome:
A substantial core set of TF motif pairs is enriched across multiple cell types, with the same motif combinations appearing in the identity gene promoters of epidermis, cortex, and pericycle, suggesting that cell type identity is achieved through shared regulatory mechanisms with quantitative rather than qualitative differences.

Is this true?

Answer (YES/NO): NO